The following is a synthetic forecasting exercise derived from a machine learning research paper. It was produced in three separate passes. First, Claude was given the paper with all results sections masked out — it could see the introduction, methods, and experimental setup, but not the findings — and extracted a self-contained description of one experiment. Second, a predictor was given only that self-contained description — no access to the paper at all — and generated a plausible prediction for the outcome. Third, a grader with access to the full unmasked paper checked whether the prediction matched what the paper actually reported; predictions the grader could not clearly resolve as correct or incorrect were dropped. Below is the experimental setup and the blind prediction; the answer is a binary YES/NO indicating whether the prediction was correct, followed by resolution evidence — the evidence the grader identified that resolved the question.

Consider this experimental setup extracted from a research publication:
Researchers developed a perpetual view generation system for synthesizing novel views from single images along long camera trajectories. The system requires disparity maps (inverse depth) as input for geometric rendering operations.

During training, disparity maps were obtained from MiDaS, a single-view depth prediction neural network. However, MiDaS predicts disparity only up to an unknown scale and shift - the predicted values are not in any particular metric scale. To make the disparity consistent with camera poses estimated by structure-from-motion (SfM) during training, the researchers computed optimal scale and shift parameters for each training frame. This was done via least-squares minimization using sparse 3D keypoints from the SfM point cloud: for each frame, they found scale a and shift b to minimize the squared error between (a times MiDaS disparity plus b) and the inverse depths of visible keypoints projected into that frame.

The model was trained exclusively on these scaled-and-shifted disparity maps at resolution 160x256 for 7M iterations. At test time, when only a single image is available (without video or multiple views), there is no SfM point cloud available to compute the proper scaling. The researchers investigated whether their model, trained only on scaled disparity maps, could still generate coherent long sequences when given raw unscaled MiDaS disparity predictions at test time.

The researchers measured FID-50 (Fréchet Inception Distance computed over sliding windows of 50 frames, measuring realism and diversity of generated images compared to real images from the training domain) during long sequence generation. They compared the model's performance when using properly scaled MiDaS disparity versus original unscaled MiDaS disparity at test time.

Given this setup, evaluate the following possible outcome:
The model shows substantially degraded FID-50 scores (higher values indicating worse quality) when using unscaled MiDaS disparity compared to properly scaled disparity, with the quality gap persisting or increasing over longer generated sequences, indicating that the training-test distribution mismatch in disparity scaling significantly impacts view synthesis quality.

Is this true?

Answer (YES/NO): NO